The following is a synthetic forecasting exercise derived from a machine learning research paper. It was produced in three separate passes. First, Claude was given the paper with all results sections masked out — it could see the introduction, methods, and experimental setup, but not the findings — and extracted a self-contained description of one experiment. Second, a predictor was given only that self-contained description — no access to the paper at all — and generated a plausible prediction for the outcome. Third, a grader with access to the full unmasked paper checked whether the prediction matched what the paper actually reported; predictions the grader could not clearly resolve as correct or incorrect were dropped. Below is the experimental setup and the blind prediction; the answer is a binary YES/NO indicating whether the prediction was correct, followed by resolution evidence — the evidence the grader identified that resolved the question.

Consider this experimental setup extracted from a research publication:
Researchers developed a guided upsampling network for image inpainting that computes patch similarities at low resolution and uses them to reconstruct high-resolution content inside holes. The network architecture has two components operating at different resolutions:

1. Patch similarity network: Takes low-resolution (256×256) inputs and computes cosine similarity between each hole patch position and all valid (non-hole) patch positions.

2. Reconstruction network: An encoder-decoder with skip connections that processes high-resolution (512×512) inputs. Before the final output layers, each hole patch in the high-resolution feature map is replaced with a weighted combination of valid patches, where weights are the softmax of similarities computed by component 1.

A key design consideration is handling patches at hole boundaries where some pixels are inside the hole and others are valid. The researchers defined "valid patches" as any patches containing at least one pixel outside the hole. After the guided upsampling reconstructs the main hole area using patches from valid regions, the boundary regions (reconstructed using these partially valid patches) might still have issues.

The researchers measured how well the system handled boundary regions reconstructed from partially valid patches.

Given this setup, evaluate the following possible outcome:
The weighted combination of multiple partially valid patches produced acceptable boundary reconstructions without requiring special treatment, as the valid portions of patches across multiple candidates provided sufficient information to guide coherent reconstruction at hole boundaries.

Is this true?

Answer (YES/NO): NO